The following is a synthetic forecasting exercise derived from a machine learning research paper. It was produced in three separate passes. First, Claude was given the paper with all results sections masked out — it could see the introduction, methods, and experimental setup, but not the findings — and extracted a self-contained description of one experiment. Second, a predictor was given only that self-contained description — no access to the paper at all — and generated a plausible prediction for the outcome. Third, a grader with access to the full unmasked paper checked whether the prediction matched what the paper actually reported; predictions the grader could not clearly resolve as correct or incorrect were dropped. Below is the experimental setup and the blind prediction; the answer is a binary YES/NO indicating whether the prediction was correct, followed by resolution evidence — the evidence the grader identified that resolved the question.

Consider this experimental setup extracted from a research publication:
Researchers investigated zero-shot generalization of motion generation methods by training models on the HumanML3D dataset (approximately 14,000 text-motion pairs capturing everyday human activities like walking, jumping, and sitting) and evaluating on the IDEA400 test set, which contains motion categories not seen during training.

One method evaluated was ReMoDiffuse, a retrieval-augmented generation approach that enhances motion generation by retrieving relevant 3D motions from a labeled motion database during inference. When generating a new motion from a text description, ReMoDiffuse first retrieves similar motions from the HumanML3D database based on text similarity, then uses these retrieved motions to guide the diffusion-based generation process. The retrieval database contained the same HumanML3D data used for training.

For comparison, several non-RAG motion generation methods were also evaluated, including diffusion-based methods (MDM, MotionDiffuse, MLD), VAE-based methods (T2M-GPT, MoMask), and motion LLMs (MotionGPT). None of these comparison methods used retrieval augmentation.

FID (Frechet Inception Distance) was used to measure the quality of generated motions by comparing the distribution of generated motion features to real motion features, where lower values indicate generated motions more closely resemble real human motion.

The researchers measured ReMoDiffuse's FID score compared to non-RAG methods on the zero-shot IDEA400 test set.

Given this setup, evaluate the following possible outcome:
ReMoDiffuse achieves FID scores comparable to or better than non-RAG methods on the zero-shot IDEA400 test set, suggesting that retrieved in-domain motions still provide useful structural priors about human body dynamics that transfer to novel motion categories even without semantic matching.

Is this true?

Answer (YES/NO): NO